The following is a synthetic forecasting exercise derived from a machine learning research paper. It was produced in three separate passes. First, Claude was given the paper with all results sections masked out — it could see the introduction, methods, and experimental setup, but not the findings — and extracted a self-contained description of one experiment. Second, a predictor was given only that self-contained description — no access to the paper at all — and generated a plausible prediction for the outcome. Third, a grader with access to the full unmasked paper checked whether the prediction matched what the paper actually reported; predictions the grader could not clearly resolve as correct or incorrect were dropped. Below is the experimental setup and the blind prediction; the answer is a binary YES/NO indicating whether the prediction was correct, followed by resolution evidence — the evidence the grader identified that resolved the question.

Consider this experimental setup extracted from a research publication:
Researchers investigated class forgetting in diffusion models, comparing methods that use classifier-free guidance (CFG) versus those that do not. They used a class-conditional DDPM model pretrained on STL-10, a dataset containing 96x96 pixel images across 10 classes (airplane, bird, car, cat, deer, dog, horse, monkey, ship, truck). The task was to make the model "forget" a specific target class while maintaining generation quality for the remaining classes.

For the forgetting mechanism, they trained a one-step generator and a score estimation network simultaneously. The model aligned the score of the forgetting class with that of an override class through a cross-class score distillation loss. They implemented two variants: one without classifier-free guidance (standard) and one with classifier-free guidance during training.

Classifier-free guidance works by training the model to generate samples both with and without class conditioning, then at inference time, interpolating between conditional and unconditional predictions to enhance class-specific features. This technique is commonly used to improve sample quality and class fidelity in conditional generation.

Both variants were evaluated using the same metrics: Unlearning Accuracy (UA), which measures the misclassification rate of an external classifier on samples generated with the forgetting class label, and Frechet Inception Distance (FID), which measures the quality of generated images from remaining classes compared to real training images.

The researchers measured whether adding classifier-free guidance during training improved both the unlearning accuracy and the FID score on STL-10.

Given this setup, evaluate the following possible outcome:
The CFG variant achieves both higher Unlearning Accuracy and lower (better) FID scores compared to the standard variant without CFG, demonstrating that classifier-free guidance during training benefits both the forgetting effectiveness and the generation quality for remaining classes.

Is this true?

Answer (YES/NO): YES